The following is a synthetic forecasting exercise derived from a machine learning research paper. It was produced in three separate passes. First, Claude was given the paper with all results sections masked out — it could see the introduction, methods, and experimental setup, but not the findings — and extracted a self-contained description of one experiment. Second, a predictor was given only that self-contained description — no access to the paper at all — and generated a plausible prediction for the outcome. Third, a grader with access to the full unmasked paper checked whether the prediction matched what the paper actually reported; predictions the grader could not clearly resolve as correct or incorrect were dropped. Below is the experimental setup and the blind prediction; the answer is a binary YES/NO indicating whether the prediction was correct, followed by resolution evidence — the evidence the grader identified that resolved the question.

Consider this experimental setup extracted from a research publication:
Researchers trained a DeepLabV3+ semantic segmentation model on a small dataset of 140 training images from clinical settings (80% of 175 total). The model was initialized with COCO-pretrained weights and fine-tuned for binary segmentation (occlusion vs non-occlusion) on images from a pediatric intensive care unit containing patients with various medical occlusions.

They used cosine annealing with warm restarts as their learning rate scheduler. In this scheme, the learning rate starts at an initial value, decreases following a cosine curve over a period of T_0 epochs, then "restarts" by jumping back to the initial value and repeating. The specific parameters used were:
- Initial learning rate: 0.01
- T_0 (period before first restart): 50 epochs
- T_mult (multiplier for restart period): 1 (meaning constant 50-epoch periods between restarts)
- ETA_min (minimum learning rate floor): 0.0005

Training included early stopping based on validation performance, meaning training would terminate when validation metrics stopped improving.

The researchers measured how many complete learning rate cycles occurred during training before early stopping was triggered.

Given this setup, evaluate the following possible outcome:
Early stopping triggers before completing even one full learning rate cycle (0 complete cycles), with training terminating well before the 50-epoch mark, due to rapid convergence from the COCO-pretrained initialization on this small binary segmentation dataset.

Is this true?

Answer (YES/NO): NO